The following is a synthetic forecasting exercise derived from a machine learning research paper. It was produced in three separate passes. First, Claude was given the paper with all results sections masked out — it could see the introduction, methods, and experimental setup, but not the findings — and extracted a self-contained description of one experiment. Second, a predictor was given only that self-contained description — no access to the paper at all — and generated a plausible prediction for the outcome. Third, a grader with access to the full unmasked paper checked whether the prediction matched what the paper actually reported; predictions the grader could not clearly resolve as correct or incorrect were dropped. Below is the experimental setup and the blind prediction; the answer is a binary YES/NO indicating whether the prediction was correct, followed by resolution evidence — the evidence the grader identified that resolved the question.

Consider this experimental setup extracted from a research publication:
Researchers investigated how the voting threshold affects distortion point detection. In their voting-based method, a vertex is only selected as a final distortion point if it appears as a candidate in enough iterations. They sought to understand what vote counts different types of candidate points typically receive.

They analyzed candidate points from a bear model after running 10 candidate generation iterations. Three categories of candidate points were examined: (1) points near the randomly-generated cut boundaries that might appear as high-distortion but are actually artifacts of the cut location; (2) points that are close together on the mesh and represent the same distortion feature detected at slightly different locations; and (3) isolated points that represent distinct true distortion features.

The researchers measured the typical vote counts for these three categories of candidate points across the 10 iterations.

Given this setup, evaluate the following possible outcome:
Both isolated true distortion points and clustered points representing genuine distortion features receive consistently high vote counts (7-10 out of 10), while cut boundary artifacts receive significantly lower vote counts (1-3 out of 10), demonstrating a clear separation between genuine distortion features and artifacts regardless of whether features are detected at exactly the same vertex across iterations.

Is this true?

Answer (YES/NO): NO